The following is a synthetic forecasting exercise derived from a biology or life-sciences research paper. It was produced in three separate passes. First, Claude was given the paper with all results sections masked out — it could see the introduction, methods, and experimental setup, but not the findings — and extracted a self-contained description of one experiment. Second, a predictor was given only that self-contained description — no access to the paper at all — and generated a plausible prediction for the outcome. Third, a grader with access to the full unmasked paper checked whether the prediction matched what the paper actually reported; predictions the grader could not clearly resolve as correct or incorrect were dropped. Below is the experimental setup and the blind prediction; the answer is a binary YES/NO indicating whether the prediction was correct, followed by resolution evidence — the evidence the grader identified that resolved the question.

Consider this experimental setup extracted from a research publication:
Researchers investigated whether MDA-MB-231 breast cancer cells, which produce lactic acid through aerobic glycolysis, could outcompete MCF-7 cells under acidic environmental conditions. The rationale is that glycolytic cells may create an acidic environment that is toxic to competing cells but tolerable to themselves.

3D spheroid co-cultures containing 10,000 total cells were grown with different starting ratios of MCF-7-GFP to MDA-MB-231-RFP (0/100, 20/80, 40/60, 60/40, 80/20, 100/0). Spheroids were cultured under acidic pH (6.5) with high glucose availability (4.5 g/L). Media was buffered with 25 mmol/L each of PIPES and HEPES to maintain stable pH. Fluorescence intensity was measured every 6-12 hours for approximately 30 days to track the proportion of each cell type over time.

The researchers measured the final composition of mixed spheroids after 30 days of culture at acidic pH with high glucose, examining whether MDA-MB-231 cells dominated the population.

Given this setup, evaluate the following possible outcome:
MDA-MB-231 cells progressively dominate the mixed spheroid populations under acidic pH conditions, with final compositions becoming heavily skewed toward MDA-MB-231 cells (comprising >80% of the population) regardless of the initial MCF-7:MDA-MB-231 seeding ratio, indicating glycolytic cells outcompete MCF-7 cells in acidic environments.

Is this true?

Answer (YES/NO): NO